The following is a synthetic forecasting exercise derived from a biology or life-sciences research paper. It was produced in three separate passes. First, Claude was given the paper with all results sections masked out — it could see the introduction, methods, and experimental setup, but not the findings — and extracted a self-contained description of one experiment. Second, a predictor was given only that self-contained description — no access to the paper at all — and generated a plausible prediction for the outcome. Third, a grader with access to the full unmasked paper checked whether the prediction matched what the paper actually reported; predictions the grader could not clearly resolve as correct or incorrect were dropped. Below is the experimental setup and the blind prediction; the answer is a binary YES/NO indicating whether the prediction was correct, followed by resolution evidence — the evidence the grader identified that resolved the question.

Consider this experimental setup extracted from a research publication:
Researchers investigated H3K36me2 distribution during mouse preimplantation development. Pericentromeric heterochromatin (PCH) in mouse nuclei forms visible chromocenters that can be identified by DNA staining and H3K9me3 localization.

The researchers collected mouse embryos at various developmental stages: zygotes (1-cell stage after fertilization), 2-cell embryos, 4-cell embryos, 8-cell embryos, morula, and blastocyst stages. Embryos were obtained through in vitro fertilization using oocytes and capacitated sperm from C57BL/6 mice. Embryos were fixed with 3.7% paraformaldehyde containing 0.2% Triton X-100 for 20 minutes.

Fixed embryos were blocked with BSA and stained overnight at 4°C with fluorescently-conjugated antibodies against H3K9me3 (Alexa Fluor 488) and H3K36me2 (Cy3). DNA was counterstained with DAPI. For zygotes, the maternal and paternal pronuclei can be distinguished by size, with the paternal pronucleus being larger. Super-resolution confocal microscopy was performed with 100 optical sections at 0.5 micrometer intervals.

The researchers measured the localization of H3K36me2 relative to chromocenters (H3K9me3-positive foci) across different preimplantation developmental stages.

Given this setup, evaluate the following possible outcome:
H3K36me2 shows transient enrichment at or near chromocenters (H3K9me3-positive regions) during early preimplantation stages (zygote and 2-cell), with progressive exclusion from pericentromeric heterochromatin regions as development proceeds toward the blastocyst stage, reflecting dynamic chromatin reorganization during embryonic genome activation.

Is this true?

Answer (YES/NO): NO